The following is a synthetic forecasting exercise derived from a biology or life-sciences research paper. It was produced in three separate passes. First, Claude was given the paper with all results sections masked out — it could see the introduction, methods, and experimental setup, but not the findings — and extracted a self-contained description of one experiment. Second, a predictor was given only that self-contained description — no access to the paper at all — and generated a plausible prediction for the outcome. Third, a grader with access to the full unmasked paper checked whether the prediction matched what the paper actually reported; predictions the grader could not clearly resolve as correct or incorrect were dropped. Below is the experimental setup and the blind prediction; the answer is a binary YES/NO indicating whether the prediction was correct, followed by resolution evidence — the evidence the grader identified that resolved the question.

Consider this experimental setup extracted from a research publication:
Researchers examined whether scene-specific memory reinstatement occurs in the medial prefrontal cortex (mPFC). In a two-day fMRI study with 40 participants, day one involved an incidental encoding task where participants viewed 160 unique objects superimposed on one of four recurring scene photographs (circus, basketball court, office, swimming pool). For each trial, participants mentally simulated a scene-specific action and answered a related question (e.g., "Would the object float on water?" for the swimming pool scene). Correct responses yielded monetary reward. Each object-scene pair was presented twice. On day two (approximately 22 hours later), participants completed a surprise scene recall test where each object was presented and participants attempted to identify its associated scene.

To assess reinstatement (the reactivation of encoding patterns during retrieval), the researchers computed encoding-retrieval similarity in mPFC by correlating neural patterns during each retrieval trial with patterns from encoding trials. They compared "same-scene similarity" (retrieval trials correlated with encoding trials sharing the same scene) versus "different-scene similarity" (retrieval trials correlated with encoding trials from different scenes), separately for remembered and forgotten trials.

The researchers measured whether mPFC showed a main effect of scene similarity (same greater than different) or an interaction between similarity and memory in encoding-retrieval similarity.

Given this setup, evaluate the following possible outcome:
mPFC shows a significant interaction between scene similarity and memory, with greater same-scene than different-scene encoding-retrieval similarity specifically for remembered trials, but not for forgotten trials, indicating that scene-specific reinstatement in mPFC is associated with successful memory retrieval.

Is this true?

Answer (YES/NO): NO